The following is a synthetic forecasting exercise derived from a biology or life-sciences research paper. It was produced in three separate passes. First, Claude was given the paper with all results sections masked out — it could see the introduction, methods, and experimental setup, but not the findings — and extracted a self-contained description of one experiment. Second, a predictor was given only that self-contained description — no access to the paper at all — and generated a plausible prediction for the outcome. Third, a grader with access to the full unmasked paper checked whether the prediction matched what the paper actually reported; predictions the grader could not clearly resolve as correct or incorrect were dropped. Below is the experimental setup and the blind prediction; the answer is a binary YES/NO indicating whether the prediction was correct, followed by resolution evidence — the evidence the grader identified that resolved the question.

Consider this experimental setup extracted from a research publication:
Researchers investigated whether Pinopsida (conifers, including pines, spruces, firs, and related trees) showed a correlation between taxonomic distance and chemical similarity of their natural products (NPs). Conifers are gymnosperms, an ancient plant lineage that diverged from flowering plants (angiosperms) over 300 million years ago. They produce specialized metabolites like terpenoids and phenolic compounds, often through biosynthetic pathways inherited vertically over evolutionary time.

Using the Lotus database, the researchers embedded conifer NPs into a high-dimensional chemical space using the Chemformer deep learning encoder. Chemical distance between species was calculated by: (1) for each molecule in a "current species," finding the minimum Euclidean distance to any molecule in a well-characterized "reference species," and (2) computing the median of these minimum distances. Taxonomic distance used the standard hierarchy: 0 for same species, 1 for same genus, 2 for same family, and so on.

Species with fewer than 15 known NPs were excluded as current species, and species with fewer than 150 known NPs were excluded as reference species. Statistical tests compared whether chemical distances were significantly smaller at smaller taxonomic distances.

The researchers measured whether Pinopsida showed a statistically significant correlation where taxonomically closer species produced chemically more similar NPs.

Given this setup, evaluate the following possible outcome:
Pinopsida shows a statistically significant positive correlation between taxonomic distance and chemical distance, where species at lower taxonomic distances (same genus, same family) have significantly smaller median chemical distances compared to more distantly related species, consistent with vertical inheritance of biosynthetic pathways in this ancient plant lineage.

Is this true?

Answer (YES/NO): YES